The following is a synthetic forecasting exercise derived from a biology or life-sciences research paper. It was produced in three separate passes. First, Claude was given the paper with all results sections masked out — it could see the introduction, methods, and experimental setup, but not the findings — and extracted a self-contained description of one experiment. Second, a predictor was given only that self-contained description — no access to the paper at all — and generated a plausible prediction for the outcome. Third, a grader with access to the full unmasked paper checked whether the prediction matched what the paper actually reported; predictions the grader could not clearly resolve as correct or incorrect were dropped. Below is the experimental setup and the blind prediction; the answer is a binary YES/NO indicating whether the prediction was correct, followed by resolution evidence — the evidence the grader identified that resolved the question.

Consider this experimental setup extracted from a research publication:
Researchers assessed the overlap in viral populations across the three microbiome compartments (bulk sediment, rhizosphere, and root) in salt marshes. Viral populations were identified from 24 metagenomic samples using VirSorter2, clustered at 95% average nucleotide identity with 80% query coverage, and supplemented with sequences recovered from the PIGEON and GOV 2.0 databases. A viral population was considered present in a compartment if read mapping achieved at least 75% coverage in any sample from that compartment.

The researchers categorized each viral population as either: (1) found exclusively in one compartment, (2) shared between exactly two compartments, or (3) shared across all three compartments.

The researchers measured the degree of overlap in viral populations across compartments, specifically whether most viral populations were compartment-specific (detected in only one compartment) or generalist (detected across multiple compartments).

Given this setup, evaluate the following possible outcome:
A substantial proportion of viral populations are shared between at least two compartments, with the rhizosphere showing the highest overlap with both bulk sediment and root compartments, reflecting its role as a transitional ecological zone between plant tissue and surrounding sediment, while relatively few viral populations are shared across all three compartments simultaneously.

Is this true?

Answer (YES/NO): YES